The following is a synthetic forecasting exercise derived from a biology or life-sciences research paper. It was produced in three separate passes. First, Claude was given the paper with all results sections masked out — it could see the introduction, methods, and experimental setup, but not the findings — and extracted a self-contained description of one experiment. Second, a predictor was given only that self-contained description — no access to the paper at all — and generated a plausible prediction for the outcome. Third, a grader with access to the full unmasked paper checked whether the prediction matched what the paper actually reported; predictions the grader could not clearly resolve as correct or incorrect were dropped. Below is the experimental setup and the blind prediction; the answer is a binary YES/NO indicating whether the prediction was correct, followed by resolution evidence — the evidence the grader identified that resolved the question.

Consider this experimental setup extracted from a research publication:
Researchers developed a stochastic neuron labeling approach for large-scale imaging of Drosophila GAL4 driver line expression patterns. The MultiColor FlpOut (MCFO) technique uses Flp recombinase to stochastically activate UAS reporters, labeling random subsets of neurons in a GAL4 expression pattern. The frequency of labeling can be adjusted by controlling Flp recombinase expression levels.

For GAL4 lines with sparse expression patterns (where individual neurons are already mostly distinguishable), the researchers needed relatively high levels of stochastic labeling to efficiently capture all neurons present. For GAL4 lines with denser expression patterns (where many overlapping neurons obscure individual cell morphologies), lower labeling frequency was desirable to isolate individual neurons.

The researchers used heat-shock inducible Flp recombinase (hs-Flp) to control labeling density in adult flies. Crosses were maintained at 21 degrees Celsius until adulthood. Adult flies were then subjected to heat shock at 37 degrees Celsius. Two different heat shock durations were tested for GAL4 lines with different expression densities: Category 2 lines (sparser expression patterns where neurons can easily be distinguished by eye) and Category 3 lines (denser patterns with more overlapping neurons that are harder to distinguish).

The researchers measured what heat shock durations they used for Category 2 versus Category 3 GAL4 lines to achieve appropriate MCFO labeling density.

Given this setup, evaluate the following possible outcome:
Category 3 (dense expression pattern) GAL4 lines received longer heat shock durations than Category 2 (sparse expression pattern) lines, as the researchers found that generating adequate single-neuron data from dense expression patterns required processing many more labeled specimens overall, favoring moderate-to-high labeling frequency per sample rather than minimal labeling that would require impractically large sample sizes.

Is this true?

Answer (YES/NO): NO